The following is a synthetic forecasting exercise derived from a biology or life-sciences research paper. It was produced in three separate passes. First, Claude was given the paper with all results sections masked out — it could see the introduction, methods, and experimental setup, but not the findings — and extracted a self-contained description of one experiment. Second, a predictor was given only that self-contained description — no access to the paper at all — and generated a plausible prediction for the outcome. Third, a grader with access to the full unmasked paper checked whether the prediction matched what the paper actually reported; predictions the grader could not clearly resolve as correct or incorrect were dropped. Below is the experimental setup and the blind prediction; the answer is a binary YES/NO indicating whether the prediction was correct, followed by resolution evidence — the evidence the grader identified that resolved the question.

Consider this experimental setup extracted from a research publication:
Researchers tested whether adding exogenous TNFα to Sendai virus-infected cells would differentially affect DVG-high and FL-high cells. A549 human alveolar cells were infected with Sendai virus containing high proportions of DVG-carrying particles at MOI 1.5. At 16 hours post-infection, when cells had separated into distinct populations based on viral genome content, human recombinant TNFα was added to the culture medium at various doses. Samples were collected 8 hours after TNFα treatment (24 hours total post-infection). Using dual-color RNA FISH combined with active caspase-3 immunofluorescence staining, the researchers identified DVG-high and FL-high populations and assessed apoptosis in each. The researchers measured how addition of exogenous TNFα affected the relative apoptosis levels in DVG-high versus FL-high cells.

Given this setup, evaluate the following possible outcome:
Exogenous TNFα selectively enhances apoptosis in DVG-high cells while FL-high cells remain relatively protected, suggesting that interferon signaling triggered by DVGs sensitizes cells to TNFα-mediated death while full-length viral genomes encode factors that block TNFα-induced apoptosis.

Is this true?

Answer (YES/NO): NO